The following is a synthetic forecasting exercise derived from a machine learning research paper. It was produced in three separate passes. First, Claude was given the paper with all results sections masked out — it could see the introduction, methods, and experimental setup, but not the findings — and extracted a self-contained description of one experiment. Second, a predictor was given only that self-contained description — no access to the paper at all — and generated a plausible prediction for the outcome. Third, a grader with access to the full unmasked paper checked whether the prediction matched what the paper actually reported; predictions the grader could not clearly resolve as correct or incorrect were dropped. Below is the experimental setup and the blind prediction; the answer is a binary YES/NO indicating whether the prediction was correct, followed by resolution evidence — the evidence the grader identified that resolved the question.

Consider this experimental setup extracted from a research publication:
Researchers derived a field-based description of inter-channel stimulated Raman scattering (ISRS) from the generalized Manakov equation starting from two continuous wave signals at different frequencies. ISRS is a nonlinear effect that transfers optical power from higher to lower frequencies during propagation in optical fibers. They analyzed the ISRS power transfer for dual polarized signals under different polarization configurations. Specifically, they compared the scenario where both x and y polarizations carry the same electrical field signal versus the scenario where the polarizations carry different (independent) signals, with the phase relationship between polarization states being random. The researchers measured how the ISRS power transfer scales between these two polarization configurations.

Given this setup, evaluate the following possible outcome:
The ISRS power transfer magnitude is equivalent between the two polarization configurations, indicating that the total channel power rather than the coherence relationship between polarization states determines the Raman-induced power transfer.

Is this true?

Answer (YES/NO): NO